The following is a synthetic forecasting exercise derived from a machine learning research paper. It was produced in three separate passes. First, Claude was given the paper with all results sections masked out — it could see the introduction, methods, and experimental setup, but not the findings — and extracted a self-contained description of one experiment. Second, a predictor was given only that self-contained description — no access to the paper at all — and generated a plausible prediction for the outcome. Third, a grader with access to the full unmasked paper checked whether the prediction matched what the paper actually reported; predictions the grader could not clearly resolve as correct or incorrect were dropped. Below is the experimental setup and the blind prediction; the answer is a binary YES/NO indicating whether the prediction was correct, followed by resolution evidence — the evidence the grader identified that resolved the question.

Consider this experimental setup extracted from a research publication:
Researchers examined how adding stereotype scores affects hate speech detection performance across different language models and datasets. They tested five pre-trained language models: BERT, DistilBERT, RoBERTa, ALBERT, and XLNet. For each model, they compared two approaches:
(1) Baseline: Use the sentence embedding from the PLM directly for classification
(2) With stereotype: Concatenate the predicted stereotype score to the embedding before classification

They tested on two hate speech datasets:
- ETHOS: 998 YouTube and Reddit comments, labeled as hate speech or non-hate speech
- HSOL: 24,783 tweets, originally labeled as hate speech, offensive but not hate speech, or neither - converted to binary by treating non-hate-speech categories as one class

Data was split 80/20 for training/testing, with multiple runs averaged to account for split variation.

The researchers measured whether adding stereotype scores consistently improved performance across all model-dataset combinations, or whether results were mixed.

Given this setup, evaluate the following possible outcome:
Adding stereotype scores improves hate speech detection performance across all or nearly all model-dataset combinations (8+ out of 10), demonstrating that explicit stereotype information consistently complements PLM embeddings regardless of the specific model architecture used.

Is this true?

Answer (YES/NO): YES